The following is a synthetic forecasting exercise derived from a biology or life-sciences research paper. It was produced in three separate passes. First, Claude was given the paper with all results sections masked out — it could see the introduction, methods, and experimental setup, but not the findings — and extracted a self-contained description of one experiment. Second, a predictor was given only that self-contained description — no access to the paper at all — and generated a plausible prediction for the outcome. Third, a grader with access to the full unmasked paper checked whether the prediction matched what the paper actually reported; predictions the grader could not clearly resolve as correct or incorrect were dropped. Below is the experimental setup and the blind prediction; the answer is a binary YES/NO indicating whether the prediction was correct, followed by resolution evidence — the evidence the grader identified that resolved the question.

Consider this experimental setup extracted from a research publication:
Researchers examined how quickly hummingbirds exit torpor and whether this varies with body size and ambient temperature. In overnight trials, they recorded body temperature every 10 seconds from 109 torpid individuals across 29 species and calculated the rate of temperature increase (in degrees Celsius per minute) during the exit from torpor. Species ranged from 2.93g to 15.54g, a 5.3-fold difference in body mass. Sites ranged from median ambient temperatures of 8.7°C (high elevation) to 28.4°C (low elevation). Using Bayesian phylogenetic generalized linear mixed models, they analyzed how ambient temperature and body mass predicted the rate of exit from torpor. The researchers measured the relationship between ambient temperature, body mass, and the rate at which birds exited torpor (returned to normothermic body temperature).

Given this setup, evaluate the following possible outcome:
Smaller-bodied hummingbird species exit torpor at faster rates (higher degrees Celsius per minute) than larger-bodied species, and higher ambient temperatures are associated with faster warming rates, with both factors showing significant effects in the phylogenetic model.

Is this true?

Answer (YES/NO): NO